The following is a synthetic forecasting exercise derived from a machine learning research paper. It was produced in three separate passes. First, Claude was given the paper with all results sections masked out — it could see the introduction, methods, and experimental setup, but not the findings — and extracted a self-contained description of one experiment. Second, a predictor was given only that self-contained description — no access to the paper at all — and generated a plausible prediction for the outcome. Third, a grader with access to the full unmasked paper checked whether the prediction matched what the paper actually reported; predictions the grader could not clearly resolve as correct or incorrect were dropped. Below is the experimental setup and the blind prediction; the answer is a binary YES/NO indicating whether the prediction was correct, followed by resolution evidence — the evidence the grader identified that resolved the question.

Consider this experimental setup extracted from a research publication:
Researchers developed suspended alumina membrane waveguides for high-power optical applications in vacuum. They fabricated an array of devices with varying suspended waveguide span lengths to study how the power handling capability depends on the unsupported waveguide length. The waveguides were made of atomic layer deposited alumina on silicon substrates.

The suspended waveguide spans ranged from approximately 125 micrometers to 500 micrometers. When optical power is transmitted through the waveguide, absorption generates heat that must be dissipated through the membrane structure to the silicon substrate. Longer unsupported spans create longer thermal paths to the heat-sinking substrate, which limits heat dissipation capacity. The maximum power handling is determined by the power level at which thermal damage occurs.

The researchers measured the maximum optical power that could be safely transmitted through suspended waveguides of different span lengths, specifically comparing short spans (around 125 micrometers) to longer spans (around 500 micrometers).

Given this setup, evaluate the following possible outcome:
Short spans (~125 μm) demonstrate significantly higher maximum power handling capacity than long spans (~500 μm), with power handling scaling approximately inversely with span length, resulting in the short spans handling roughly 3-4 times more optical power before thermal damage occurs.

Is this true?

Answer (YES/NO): NO